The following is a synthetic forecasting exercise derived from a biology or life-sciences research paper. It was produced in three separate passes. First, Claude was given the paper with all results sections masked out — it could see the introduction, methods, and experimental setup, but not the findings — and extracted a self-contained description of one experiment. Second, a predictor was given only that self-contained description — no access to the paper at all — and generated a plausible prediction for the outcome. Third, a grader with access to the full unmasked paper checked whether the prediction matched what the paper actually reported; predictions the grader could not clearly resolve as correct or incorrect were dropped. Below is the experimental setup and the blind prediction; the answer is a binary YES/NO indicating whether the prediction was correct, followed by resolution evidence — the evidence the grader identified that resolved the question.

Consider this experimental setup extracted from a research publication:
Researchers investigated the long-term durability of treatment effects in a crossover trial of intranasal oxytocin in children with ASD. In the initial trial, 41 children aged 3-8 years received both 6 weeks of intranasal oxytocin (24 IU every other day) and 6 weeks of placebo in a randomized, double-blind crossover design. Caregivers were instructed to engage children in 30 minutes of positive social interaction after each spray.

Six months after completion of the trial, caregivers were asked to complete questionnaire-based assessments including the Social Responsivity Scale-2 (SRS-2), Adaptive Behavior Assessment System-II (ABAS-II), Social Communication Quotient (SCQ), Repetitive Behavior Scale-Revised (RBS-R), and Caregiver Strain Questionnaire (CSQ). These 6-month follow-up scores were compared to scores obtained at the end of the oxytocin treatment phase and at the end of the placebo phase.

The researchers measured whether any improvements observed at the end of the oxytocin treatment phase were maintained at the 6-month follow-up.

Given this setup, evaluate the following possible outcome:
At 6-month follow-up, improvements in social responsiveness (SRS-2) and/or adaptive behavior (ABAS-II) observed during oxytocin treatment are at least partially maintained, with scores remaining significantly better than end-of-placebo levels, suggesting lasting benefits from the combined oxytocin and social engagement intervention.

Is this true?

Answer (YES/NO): YES